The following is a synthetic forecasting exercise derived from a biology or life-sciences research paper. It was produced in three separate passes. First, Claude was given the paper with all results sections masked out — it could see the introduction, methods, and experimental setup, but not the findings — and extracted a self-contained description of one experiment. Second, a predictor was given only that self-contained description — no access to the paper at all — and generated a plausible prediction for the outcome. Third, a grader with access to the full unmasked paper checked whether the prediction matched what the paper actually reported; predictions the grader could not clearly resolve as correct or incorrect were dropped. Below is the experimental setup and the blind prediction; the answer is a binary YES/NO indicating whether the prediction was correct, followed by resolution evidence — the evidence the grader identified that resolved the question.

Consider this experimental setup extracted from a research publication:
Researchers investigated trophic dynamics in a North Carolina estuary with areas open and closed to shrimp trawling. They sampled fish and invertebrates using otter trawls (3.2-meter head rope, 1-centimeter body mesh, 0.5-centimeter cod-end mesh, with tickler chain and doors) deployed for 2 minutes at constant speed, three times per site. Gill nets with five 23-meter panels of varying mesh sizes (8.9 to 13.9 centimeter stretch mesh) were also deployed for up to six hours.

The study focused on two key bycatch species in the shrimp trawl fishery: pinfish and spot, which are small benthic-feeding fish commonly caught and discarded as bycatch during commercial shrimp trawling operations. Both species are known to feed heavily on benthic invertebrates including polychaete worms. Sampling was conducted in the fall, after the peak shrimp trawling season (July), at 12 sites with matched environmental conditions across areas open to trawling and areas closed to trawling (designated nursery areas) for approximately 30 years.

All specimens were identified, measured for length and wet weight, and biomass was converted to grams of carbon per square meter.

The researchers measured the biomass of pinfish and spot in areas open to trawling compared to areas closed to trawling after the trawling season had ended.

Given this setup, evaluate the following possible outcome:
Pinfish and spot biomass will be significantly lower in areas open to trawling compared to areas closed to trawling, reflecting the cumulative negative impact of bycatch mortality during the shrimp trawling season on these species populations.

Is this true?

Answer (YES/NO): YES